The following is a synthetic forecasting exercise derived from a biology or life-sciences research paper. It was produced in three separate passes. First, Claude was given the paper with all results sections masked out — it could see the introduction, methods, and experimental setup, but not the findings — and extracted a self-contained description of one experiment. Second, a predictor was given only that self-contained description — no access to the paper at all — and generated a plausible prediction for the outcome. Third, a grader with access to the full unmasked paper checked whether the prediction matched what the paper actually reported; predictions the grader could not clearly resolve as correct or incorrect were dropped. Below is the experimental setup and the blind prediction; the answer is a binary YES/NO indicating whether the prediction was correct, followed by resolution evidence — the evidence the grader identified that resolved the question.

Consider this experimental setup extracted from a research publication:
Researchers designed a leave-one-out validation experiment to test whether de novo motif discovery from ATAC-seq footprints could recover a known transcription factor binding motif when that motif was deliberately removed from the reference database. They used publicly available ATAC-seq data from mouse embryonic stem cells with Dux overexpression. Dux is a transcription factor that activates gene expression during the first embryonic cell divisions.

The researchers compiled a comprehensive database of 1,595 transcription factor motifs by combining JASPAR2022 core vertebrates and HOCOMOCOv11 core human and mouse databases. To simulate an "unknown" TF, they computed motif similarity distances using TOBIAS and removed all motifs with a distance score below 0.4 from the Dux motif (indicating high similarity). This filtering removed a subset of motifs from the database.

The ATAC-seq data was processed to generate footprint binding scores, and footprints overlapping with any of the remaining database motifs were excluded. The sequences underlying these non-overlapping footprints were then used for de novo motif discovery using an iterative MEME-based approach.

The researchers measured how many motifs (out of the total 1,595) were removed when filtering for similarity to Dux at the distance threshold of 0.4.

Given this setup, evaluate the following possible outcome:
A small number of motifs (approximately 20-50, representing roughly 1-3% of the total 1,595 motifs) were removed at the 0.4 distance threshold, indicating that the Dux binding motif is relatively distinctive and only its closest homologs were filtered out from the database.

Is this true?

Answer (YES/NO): YES